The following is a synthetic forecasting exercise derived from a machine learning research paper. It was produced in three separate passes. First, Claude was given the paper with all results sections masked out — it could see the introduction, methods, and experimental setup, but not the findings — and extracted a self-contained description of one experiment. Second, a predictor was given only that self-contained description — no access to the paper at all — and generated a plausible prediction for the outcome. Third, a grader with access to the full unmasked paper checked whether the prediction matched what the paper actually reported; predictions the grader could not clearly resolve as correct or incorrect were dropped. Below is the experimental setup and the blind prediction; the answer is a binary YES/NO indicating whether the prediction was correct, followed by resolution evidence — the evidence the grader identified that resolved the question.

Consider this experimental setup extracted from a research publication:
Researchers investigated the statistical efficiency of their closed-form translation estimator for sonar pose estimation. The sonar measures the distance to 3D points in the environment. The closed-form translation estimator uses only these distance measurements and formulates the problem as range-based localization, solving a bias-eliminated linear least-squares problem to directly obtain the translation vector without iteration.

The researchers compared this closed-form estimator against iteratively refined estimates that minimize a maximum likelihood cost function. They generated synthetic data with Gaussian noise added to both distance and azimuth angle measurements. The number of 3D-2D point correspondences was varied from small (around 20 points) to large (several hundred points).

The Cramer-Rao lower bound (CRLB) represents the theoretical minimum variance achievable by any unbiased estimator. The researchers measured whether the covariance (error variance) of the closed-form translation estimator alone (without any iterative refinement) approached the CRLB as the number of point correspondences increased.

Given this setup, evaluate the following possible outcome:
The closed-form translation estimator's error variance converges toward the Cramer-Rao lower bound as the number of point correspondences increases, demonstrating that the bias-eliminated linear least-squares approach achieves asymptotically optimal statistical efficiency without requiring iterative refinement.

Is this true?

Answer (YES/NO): NO